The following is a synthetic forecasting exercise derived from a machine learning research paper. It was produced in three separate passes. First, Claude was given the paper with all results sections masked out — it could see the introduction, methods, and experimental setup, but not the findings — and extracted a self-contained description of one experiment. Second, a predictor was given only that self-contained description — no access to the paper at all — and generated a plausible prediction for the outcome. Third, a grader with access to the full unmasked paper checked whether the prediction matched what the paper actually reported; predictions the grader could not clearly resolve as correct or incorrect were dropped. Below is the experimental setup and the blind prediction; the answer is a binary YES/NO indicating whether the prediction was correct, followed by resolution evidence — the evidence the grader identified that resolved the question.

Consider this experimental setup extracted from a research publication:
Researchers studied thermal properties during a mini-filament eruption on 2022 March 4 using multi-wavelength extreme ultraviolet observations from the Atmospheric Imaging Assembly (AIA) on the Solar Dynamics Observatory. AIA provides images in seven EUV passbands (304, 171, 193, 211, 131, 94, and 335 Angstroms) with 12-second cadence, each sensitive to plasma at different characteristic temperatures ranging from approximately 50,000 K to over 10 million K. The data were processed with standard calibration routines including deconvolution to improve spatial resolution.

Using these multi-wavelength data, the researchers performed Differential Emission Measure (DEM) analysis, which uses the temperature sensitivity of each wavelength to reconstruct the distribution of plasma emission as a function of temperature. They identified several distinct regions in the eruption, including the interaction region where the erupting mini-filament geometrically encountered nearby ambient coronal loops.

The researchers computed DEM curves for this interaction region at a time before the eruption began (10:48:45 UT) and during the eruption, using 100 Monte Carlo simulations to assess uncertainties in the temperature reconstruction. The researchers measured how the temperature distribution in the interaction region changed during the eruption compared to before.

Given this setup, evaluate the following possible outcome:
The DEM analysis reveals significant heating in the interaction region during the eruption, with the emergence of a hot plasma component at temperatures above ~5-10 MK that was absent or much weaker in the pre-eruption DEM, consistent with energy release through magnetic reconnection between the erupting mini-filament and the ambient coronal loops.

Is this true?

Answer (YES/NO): YES